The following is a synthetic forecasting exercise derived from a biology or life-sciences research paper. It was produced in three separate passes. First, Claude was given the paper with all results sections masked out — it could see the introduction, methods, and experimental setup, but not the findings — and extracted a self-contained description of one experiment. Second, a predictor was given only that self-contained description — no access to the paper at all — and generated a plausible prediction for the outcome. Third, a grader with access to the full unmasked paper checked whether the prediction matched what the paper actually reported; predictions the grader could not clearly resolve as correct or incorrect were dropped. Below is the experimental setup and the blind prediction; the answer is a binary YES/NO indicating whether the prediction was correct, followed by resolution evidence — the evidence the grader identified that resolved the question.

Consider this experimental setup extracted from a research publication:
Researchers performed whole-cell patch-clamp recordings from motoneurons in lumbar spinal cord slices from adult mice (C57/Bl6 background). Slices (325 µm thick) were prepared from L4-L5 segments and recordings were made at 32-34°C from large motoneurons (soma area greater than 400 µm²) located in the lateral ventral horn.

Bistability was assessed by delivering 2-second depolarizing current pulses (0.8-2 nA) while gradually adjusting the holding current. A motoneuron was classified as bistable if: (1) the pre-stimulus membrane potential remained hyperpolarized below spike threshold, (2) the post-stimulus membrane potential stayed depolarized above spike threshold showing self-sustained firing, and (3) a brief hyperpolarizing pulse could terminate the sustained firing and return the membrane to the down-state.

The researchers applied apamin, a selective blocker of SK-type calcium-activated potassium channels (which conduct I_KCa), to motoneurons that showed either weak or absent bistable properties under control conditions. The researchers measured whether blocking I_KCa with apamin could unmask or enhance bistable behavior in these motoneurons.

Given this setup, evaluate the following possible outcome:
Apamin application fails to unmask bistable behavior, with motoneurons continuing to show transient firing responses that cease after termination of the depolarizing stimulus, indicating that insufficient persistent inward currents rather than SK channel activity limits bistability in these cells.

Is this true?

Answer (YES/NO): NO